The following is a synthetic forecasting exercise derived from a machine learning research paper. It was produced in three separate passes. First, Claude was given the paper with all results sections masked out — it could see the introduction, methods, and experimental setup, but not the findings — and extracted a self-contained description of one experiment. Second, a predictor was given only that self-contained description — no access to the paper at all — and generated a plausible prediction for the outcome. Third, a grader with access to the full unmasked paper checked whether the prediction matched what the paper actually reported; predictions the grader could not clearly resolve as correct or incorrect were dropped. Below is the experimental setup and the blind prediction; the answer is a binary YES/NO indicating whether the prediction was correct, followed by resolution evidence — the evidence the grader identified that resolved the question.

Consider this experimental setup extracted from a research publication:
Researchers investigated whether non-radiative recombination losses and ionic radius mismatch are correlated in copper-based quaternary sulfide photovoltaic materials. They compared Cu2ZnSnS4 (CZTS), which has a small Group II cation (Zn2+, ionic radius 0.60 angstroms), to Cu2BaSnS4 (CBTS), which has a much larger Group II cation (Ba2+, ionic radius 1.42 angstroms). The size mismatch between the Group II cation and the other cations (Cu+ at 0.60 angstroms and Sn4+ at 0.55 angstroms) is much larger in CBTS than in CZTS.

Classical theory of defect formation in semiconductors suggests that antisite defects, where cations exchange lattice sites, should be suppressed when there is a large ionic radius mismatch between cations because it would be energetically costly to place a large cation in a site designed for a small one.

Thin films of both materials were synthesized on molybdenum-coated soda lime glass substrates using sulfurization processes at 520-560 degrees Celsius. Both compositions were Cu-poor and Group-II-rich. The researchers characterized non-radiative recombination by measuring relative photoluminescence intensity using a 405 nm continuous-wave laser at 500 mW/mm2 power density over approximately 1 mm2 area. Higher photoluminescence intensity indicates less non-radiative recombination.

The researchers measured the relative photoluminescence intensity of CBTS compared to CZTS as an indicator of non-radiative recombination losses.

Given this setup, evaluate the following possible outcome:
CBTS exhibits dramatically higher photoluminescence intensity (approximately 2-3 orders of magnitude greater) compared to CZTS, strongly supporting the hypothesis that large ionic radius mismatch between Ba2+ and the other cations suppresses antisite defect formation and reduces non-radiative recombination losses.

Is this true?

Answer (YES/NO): NO